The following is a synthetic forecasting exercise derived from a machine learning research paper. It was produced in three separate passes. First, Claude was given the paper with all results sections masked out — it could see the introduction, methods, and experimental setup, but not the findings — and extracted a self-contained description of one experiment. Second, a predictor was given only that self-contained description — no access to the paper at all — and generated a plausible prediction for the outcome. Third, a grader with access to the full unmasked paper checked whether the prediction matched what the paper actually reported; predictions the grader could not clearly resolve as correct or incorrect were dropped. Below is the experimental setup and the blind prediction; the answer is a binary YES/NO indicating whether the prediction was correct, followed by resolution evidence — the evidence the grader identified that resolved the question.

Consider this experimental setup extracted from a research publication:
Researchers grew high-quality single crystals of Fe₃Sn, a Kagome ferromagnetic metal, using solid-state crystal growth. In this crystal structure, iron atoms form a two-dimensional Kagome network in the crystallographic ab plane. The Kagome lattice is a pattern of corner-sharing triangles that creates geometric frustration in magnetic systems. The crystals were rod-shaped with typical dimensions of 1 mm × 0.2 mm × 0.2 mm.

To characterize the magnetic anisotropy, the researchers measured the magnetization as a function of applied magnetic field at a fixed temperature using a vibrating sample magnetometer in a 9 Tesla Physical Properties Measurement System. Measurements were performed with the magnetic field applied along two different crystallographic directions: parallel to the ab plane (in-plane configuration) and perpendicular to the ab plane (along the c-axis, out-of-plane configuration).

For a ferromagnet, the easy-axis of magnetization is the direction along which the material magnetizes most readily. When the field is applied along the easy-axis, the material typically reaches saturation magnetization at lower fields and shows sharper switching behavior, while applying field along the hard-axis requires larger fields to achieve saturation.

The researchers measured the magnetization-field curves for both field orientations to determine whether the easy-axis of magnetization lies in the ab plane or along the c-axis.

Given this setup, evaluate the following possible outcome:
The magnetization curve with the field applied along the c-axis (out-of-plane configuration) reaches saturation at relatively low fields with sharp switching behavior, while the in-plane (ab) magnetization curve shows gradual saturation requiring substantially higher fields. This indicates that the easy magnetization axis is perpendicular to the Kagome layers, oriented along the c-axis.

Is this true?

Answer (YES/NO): NO